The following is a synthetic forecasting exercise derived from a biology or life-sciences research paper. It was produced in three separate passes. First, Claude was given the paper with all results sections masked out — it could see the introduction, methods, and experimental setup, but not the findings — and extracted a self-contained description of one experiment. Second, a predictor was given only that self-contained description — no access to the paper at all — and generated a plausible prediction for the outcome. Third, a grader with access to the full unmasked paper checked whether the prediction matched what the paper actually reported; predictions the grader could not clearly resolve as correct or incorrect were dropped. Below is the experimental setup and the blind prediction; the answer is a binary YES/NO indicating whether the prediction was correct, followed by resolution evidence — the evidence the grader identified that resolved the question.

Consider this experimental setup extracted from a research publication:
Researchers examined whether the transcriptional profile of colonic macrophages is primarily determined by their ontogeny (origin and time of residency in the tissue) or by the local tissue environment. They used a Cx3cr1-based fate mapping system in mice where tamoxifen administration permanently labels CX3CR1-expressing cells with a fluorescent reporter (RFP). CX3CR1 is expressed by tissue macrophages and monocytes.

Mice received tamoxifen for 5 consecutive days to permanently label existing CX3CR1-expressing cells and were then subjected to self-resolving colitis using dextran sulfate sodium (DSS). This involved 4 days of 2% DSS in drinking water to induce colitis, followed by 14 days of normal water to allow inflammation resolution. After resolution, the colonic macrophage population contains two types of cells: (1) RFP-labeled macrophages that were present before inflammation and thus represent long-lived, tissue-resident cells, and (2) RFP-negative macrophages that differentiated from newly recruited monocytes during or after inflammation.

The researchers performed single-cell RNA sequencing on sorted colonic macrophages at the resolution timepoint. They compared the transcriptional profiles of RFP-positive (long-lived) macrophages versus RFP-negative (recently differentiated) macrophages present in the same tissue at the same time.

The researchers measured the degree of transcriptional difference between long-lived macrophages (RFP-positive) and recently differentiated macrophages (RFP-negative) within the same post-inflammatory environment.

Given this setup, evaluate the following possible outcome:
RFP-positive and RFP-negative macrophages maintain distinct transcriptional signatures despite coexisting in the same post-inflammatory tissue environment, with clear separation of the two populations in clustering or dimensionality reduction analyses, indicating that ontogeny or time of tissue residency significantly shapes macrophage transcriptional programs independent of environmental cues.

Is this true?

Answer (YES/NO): NO